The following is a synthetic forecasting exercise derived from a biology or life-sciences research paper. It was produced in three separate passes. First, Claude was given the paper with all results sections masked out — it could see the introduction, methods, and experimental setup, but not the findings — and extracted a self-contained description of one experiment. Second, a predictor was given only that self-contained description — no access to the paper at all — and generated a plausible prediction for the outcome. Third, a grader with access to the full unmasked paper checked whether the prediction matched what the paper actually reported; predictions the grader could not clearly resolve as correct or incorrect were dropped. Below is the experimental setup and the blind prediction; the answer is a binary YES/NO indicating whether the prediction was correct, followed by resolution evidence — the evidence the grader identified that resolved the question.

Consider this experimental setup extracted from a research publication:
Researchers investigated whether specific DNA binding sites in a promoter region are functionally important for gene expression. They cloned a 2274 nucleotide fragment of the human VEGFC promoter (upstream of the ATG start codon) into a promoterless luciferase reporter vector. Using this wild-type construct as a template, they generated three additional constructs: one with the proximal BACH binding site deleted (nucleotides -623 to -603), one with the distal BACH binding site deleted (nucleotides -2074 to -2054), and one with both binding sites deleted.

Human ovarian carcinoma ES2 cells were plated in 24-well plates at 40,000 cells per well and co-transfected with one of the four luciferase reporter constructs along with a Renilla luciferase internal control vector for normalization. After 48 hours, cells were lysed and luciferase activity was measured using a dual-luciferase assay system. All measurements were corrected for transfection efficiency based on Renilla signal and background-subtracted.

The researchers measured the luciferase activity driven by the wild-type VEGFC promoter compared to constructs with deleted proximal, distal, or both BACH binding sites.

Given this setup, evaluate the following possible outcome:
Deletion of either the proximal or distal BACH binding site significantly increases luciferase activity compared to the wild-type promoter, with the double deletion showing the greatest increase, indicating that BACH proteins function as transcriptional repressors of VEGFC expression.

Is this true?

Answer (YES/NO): NO